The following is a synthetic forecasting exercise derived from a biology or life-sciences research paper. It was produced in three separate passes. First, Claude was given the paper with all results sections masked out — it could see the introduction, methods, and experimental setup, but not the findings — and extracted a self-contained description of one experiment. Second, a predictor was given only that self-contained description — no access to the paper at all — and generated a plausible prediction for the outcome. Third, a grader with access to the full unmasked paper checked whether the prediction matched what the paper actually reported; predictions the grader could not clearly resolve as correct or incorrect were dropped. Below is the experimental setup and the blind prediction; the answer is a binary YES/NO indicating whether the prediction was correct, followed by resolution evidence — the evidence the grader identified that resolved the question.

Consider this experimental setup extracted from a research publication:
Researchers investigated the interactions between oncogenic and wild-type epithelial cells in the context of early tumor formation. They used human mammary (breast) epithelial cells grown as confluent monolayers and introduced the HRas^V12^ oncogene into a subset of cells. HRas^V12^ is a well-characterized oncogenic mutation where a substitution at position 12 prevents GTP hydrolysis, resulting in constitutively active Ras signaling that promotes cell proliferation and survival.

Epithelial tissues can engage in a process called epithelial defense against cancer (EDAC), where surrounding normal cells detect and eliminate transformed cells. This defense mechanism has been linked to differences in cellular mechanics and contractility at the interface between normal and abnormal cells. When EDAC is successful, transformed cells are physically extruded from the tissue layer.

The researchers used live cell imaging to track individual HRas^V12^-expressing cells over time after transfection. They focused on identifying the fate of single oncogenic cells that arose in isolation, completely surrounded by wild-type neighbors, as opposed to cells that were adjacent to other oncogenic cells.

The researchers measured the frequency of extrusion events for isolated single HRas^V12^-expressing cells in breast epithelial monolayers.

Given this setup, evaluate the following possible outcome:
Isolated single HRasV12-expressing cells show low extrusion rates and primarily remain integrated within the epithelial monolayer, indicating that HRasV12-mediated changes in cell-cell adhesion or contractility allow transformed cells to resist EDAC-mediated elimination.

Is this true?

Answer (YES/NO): NO